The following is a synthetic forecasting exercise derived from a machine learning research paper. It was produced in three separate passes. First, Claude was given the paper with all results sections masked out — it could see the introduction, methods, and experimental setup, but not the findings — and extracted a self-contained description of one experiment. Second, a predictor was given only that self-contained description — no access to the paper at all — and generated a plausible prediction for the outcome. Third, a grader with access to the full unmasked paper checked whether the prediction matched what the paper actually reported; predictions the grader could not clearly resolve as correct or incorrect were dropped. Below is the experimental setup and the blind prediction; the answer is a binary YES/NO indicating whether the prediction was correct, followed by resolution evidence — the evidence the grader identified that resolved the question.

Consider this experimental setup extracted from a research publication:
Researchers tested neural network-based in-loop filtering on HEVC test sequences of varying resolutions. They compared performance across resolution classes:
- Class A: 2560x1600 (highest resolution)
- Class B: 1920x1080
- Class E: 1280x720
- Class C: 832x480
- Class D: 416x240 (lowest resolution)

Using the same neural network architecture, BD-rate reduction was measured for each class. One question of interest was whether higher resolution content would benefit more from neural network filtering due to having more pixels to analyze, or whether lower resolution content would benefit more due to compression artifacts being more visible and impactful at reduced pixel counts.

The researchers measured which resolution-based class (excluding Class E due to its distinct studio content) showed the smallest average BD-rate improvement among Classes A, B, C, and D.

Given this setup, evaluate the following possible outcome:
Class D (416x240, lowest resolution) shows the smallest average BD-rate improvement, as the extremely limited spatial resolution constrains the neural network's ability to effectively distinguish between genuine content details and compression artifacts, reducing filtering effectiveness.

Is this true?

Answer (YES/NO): NO